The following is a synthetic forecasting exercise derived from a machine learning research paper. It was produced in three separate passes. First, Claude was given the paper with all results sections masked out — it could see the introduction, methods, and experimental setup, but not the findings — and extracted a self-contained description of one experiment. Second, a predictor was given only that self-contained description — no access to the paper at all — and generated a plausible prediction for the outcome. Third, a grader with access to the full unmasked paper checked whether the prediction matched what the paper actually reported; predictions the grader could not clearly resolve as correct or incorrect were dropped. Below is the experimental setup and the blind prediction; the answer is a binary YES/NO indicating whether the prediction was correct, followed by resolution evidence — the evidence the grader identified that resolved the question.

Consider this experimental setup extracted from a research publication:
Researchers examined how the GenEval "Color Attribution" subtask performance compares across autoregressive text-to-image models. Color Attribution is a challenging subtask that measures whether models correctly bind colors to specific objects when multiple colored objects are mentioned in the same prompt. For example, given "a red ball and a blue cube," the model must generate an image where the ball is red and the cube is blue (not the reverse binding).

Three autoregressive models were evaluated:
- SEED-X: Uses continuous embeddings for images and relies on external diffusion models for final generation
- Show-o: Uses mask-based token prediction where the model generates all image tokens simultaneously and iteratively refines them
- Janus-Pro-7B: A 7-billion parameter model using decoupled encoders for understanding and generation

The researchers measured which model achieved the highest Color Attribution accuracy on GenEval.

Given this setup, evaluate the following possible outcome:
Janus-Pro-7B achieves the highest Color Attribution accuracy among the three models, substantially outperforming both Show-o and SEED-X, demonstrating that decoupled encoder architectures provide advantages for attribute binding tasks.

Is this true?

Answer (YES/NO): YES